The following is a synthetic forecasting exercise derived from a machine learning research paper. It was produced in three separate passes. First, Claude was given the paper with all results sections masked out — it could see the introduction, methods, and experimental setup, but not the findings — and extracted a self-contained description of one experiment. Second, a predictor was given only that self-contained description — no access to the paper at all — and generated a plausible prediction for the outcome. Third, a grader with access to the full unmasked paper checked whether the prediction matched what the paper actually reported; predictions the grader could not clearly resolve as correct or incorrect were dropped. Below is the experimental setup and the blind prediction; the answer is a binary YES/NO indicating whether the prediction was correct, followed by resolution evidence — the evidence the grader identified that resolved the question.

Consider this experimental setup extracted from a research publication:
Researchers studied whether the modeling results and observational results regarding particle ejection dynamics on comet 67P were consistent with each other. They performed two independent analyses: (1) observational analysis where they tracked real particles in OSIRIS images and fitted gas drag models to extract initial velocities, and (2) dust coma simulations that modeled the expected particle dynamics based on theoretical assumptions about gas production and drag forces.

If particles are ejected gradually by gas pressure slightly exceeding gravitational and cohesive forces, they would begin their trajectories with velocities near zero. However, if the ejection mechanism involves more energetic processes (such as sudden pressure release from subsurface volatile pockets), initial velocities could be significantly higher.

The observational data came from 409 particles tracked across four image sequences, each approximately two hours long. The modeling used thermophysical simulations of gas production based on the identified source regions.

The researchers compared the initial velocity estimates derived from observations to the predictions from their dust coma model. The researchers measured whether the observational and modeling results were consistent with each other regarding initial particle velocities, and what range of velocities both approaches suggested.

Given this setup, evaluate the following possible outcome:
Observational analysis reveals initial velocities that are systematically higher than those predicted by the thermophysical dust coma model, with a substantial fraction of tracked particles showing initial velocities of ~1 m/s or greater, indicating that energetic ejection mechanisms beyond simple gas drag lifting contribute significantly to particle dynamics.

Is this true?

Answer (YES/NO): NO